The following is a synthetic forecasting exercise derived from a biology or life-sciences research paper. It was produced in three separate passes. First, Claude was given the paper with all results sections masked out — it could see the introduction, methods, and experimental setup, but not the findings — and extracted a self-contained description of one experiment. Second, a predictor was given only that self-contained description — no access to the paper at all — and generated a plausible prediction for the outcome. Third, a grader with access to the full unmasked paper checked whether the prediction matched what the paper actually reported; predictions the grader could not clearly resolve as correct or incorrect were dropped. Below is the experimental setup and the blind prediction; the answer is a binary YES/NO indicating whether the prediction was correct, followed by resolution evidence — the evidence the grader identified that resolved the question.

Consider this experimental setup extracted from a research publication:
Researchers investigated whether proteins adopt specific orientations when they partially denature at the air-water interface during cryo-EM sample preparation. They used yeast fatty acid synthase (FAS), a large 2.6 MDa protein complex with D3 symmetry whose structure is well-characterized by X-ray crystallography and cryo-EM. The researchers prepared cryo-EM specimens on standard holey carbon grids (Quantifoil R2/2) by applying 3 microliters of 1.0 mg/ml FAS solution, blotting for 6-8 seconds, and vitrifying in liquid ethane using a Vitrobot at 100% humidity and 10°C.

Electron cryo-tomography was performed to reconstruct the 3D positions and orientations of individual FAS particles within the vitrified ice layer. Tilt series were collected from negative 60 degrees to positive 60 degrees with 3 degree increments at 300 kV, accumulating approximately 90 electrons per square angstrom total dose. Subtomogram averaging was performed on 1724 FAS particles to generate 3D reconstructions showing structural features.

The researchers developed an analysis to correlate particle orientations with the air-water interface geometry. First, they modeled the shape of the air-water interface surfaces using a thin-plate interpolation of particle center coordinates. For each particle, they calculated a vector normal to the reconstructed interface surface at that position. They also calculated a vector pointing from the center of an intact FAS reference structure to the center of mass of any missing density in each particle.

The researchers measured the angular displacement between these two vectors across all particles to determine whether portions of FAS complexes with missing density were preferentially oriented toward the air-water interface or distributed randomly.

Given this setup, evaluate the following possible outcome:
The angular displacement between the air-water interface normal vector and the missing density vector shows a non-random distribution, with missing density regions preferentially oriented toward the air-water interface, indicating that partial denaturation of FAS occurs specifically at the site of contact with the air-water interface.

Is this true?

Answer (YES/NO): YES